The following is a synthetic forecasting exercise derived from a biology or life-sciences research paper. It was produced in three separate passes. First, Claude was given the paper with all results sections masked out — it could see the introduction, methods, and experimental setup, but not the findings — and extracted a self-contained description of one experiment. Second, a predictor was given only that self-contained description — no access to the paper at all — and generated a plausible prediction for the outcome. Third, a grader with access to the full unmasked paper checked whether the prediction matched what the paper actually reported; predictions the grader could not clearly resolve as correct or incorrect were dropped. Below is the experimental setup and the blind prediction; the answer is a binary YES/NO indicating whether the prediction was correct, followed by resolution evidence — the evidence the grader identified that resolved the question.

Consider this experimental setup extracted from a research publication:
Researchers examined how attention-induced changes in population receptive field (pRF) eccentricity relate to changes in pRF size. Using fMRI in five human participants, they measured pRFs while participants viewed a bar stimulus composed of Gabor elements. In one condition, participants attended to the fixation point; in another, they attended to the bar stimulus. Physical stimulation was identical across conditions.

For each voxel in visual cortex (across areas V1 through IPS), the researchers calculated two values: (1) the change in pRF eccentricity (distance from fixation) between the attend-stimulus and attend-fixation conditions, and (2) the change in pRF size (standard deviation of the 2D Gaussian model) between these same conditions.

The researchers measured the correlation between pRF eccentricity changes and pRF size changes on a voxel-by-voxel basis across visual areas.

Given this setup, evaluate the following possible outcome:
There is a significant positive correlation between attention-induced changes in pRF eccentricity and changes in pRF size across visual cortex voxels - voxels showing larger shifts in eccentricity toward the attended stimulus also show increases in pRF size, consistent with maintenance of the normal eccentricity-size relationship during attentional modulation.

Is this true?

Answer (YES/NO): YES